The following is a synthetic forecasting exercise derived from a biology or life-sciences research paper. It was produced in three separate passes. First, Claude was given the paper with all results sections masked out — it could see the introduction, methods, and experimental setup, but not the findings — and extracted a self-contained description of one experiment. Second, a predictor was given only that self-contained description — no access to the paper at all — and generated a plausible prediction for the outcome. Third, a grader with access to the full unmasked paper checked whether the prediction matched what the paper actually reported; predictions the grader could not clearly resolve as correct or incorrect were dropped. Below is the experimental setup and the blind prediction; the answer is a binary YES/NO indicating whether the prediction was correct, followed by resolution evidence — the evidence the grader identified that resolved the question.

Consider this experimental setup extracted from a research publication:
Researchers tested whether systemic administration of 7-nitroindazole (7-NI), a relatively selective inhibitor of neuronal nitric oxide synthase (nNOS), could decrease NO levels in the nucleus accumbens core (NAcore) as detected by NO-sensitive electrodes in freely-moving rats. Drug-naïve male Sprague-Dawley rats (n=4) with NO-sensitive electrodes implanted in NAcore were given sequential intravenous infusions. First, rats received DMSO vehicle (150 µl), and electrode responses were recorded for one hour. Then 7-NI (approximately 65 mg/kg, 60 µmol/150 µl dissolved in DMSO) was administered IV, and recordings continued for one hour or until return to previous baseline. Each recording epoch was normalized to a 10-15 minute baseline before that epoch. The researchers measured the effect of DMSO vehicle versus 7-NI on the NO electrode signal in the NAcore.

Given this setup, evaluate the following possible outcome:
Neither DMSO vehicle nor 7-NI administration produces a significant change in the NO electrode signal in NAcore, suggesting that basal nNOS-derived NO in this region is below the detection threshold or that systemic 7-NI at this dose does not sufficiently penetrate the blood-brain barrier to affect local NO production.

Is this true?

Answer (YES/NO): NO